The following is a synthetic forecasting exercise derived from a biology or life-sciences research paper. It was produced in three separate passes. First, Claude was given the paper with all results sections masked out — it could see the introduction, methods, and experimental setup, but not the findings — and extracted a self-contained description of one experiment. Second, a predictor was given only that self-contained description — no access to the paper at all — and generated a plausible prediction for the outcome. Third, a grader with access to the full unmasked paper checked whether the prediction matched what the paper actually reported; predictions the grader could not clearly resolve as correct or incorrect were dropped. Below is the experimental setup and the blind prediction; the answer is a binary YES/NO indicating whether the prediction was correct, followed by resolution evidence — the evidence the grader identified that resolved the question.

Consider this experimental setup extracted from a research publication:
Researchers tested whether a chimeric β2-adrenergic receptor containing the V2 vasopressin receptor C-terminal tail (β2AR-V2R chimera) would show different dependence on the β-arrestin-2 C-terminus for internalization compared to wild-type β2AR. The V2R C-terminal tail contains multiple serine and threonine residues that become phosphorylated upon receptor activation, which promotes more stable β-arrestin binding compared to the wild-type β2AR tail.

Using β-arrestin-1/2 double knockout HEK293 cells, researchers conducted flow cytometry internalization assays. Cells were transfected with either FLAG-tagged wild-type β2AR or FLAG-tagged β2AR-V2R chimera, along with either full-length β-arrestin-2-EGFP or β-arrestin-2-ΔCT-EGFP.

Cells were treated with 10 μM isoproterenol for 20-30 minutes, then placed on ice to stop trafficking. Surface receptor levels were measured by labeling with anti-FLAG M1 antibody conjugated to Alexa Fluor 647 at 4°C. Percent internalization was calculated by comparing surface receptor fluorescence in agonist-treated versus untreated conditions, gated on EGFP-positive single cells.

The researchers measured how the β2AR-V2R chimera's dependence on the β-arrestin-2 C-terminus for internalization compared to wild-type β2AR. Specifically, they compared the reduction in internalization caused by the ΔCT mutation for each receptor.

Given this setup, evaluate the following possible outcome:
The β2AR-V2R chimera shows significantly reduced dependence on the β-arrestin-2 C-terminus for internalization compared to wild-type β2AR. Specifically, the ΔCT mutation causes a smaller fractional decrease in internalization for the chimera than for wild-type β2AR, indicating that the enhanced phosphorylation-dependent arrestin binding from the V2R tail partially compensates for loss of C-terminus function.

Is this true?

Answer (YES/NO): NO